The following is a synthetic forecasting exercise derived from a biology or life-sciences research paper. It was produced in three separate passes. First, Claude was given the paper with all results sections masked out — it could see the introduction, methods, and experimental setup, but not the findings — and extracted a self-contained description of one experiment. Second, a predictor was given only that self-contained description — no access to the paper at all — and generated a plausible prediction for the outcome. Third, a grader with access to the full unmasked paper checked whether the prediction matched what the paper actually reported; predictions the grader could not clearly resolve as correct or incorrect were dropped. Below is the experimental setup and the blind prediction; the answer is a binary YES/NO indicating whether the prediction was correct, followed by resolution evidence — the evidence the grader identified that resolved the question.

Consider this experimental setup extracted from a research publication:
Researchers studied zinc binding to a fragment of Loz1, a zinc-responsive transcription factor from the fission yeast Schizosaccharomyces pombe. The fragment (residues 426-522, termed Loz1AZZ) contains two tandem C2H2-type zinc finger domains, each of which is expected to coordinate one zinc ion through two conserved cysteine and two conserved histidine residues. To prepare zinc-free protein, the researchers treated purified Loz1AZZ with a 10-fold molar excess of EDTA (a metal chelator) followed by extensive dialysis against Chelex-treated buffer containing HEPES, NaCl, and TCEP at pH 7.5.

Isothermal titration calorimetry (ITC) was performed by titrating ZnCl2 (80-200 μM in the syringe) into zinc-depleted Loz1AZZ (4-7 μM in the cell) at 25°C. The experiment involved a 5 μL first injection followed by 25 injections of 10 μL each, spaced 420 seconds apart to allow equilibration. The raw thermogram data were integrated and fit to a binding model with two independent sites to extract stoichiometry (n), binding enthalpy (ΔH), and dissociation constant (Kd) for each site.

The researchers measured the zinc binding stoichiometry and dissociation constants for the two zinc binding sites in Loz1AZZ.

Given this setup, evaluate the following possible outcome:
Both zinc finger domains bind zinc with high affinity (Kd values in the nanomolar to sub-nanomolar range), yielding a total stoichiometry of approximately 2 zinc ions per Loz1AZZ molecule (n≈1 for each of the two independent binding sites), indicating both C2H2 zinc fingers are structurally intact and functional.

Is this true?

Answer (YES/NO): NO